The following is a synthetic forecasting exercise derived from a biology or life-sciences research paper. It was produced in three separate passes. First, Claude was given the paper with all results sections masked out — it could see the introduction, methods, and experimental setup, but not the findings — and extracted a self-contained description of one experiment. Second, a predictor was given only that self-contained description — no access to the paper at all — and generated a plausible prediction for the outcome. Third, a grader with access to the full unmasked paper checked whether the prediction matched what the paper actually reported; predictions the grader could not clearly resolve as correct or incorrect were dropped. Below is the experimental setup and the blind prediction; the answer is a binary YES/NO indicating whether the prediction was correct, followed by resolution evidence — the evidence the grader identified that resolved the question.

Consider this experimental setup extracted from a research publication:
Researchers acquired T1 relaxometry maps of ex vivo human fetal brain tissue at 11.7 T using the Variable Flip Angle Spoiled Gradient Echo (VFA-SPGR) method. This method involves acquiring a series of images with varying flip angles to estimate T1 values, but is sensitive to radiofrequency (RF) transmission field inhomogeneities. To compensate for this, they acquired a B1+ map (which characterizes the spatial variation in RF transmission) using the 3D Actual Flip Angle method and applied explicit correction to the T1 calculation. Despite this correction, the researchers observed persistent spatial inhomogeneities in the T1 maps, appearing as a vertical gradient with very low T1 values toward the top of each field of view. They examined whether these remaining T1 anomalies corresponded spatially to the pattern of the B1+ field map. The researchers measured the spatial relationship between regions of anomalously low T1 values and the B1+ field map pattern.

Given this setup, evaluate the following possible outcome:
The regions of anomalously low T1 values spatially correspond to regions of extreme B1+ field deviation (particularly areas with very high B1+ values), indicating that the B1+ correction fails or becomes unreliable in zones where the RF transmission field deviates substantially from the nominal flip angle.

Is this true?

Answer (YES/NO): NO